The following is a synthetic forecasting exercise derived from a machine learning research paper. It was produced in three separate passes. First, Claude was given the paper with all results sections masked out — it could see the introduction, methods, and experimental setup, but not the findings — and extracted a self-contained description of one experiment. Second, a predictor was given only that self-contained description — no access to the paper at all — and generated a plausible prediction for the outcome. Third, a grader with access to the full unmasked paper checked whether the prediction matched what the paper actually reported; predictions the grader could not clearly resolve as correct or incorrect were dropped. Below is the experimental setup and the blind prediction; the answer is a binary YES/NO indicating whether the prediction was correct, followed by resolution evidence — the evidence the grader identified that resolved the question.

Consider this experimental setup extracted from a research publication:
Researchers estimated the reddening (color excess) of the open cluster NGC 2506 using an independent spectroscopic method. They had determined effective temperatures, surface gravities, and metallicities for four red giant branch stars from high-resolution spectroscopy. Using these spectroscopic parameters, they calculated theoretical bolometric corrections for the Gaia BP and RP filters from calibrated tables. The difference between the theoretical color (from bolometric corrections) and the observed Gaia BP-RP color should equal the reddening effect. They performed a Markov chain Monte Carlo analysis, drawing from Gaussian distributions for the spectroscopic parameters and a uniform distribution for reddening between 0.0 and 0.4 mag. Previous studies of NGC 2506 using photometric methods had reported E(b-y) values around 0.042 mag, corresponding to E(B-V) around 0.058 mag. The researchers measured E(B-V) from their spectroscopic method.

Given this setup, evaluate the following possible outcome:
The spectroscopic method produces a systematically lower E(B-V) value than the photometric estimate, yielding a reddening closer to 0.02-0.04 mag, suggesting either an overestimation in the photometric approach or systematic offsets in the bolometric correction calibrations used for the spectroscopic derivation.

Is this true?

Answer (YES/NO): NO